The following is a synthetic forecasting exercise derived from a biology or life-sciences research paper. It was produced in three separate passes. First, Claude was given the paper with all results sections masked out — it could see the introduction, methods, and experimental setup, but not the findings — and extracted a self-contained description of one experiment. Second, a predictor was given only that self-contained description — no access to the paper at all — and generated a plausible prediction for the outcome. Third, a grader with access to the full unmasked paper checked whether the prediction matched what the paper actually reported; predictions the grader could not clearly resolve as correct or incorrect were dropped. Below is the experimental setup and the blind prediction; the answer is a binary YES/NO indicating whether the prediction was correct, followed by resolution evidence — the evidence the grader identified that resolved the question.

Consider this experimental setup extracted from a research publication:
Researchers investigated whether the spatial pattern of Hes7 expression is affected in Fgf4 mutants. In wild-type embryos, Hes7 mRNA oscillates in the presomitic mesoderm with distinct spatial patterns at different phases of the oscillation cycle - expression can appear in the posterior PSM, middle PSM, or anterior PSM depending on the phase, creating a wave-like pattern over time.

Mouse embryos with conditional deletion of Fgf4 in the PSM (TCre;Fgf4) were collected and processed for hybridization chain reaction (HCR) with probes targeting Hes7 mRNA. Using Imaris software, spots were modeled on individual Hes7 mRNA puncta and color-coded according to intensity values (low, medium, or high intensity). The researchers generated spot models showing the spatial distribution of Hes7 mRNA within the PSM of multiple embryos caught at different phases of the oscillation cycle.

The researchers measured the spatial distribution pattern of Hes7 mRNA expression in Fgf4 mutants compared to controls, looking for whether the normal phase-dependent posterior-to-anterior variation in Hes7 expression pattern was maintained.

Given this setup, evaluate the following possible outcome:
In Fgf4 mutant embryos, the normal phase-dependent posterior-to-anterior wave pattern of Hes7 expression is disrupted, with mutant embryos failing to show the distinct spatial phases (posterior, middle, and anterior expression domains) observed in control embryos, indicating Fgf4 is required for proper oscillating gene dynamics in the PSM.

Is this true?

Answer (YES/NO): YES